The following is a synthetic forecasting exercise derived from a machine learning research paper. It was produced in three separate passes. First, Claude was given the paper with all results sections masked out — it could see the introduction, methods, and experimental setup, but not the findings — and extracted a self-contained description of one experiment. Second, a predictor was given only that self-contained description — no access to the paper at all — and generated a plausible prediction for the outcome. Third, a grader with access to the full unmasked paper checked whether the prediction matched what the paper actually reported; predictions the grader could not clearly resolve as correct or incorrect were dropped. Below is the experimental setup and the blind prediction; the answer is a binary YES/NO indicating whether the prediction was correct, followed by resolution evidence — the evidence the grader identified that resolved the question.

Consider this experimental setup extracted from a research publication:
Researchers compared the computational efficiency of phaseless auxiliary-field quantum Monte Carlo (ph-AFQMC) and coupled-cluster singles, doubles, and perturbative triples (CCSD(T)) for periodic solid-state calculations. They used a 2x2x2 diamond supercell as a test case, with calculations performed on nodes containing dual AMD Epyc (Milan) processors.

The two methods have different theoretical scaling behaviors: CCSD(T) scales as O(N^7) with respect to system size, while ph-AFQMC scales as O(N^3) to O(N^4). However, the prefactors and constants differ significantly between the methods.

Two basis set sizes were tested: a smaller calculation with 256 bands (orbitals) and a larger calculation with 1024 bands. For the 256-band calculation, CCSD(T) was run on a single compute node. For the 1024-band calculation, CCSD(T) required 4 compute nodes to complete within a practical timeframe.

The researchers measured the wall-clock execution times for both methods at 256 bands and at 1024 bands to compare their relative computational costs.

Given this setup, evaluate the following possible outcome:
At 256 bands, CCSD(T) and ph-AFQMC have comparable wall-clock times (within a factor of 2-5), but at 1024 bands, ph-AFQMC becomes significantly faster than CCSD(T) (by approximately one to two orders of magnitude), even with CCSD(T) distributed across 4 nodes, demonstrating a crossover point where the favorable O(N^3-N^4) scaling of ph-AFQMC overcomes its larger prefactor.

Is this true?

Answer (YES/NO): NO